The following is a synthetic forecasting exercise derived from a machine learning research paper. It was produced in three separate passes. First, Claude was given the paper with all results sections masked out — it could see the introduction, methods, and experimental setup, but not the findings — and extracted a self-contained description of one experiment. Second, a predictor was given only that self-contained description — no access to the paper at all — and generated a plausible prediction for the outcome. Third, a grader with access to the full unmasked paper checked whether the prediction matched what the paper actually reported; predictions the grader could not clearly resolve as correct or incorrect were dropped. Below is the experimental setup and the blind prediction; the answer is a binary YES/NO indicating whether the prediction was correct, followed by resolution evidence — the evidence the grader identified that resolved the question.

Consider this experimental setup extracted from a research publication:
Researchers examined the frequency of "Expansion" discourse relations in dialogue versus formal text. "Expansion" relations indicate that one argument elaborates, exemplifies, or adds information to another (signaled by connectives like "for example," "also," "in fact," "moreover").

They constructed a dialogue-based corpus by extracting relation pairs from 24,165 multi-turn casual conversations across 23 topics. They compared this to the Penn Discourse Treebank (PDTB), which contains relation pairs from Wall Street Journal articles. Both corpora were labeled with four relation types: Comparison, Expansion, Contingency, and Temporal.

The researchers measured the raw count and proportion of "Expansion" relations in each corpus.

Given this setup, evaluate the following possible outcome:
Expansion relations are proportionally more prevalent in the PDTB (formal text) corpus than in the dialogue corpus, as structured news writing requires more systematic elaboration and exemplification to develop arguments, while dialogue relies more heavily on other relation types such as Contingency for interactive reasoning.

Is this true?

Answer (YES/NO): YES